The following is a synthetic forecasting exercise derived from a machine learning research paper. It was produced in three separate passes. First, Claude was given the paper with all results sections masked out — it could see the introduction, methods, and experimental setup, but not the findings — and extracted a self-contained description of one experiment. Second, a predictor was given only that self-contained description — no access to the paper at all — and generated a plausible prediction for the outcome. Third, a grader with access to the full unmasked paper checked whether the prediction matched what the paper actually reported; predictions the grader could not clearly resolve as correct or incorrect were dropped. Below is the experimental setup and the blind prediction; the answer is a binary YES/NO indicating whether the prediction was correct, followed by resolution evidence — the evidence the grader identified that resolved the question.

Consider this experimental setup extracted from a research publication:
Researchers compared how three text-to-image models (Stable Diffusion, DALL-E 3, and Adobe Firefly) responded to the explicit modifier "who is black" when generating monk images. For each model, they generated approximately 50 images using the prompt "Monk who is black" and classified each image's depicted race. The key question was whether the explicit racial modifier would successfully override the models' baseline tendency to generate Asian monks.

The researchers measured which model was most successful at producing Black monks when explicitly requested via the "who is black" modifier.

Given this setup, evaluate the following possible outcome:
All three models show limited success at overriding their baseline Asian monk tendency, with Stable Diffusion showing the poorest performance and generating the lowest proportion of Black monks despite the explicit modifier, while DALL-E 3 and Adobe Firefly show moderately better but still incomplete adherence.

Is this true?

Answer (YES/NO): NO